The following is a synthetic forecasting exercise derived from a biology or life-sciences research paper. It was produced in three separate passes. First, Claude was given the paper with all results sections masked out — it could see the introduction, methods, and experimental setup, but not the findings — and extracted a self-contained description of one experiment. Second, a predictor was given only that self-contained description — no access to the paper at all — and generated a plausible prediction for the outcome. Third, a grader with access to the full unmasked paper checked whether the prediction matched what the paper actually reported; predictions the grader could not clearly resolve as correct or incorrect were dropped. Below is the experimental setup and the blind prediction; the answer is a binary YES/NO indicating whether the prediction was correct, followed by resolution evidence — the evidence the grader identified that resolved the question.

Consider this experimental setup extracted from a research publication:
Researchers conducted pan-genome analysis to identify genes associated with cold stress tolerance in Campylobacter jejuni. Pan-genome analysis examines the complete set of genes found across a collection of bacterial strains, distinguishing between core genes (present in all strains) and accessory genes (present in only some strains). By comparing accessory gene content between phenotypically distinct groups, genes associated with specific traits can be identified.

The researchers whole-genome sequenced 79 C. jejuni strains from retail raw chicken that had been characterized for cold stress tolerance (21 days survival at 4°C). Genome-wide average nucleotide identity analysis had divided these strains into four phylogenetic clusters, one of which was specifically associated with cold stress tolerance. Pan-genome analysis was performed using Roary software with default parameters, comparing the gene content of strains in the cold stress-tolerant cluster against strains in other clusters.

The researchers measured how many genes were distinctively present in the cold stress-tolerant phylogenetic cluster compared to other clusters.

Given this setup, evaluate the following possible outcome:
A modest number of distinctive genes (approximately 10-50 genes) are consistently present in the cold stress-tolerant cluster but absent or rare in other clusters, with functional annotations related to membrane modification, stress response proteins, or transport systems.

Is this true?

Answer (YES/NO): NO